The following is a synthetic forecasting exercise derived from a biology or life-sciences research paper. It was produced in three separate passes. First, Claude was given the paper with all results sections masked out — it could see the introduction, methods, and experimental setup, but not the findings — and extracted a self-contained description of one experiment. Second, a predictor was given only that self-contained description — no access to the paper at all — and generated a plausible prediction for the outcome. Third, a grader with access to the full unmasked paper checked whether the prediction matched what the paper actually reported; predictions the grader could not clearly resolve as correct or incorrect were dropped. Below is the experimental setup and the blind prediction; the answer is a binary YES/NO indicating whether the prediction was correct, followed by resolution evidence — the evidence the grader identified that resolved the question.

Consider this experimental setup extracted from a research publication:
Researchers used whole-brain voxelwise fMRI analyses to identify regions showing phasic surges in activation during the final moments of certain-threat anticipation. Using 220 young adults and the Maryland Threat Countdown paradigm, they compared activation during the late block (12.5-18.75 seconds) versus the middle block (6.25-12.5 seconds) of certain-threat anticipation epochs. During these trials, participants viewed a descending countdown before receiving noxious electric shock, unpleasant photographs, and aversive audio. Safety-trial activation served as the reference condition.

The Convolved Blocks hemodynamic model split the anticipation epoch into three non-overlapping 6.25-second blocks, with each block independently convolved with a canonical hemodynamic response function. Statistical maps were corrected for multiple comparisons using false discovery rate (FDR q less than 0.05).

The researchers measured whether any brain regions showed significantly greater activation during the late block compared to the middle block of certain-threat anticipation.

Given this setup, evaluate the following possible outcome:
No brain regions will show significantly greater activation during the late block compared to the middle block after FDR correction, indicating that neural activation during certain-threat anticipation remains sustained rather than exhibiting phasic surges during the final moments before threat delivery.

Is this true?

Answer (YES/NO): NO